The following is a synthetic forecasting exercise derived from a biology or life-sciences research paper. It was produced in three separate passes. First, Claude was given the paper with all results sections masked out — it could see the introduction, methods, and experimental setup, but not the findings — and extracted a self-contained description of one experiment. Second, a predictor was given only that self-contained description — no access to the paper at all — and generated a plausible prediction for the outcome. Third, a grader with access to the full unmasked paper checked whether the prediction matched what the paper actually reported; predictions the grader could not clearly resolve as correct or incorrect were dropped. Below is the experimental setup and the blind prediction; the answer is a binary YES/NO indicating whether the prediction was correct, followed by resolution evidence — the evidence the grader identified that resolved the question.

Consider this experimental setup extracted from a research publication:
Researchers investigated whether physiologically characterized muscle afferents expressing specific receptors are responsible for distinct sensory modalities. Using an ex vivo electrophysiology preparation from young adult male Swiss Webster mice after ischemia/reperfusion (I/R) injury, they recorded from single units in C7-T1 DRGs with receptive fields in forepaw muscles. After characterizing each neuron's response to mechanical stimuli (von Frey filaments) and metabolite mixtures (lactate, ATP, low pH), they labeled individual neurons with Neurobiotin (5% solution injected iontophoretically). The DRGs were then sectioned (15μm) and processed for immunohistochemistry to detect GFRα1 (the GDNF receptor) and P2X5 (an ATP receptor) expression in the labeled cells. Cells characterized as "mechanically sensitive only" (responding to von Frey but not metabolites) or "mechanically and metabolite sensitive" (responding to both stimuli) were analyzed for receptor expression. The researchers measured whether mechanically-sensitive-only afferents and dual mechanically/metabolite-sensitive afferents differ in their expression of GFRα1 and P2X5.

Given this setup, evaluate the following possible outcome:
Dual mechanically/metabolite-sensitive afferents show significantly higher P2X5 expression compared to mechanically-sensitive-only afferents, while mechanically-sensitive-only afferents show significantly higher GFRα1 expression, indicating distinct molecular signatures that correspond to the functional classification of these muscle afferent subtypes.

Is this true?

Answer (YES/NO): NO